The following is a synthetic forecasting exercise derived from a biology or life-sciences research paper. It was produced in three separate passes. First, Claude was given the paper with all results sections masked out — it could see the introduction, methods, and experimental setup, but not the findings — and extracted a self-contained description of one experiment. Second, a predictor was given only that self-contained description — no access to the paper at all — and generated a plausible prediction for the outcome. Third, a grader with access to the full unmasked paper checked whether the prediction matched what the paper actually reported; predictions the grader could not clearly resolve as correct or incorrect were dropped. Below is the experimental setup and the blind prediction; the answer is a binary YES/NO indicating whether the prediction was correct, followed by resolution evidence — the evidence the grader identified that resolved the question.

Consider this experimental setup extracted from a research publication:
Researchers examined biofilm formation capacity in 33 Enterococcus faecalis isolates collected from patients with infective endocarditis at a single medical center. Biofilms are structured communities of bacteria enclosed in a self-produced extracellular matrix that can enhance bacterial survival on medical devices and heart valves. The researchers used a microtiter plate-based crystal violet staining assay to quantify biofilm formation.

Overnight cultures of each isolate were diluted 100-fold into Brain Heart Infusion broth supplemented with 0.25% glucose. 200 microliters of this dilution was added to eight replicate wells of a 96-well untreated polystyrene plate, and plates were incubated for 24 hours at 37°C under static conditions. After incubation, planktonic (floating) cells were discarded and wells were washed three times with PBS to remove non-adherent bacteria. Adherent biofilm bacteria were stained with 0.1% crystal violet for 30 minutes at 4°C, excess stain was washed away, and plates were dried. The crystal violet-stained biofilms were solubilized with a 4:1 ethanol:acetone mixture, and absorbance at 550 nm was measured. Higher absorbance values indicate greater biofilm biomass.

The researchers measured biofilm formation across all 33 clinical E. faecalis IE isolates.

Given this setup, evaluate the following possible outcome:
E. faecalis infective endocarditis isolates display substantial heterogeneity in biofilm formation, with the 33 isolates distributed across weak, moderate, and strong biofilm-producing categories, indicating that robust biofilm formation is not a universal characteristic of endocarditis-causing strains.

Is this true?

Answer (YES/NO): YES